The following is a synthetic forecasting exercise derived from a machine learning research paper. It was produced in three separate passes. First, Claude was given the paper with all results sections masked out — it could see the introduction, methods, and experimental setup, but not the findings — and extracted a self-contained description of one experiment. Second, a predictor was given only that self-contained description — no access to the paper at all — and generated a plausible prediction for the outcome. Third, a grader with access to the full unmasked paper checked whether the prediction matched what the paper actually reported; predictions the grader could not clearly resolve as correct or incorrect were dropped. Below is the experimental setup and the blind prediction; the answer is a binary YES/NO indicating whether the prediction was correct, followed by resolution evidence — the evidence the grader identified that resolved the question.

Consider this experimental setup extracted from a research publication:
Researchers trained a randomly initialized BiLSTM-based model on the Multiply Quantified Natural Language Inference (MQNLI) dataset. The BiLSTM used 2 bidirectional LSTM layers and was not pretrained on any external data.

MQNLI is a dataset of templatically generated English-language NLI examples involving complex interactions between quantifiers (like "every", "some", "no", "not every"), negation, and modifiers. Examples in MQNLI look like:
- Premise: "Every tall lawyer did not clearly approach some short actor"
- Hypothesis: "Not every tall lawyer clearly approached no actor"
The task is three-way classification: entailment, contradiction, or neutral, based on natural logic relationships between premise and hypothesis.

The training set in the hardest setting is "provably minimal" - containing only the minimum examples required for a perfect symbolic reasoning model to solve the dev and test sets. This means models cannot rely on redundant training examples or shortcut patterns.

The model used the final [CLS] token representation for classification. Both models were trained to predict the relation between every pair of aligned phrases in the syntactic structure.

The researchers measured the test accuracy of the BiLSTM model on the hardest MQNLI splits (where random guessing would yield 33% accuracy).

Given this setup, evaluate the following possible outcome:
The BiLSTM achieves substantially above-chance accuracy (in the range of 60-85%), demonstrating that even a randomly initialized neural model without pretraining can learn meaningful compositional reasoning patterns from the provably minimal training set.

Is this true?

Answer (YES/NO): NO